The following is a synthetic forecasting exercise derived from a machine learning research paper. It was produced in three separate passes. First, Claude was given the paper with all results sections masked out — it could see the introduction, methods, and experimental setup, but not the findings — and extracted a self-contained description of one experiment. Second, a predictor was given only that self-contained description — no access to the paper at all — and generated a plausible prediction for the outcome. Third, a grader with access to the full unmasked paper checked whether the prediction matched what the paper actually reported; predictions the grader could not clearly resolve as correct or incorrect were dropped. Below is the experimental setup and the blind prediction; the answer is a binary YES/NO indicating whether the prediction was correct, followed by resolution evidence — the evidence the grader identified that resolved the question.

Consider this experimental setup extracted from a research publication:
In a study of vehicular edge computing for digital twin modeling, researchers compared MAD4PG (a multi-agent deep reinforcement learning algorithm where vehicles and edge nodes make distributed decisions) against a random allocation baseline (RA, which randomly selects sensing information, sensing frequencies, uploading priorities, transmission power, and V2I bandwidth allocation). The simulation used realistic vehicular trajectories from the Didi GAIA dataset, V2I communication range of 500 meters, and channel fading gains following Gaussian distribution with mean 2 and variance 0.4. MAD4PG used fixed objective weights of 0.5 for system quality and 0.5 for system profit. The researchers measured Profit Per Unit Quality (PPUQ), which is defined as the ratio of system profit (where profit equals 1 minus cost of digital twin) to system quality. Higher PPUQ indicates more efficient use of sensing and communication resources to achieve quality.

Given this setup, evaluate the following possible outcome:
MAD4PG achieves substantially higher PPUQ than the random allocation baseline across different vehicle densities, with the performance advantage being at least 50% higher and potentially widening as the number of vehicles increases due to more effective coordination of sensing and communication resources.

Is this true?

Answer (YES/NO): NO